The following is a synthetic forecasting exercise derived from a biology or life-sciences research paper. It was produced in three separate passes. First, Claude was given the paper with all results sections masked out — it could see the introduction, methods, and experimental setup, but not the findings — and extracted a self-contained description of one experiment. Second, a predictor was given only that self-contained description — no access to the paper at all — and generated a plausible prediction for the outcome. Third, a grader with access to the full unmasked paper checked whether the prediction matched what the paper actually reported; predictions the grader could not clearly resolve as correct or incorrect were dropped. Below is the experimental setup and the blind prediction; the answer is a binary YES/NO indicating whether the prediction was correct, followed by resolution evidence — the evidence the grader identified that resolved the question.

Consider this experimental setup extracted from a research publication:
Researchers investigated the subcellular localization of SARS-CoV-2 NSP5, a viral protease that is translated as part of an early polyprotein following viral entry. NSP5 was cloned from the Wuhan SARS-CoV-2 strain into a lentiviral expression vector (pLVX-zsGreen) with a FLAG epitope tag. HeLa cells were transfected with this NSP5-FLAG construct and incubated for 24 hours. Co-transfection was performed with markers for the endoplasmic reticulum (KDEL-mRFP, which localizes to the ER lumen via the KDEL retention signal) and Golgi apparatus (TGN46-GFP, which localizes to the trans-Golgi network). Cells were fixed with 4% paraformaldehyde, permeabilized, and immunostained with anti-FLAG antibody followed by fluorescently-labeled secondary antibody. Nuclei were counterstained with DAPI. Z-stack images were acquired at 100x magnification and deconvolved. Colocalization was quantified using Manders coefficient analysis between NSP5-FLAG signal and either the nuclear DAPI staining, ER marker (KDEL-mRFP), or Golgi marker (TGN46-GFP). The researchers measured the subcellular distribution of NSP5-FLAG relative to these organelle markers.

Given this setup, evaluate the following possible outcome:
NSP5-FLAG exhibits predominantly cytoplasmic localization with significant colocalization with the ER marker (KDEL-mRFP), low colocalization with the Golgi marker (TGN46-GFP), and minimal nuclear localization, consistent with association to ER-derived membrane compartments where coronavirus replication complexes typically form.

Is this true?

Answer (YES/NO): NO